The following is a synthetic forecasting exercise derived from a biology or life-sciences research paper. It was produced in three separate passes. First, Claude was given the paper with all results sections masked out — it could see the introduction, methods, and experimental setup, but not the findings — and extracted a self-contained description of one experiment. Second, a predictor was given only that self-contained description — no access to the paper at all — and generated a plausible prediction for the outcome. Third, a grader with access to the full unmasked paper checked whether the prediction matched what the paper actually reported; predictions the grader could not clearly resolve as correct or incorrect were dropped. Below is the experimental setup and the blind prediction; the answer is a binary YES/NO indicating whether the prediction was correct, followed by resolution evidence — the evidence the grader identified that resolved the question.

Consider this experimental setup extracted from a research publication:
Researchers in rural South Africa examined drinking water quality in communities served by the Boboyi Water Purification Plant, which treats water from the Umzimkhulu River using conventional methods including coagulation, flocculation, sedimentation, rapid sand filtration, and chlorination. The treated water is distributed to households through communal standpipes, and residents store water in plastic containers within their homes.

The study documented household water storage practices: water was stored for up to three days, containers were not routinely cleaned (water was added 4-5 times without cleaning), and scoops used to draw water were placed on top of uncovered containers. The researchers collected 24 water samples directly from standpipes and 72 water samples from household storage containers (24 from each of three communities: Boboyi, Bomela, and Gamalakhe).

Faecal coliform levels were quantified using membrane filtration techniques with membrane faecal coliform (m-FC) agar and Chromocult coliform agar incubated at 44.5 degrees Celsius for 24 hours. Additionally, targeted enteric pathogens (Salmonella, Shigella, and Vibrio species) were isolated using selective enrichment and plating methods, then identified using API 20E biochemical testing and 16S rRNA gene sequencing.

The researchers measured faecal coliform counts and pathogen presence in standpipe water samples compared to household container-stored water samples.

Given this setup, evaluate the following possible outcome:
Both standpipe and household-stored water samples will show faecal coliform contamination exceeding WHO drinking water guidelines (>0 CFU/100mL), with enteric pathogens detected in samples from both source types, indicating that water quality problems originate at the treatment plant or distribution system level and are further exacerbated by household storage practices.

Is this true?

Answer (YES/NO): NO